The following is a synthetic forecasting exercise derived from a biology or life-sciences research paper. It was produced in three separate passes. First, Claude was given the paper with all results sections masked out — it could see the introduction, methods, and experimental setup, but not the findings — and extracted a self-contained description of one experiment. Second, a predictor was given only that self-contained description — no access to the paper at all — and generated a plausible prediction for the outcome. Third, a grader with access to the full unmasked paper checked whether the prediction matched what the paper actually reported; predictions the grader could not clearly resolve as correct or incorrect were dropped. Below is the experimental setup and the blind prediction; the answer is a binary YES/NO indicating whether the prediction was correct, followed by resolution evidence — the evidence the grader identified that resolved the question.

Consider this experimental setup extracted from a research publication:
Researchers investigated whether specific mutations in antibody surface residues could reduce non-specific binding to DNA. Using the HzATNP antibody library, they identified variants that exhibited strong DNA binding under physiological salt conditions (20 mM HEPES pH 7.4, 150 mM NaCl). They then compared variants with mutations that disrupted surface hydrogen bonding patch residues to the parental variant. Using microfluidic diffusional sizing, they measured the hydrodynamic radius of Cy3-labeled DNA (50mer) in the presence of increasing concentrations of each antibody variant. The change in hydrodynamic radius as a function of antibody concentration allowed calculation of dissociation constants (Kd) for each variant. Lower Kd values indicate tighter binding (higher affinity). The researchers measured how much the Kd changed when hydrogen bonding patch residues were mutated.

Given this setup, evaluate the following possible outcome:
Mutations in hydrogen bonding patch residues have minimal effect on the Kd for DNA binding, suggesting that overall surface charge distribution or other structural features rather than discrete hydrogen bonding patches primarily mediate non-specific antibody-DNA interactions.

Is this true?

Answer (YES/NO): NO